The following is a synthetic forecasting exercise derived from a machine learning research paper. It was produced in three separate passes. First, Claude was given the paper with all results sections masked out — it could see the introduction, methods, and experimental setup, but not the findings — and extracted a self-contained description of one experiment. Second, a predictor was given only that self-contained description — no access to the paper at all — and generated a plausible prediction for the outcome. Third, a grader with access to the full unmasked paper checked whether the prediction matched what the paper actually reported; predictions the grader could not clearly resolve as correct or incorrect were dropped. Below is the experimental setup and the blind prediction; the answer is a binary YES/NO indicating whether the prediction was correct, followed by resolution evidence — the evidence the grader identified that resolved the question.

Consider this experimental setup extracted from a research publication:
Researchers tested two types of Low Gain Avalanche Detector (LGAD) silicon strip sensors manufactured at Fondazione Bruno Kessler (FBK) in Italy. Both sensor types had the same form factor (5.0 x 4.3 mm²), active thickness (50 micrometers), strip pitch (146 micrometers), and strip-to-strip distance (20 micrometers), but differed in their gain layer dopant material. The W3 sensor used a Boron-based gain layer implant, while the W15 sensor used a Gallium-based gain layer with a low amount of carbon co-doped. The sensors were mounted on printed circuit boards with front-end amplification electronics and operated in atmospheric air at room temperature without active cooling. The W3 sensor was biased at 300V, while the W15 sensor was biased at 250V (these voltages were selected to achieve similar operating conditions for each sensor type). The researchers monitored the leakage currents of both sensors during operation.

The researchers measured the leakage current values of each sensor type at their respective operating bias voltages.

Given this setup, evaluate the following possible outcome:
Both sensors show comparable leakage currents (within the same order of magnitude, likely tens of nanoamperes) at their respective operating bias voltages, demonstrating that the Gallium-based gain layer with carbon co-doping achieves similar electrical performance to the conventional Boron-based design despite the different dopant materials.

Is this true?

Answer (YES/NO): NO